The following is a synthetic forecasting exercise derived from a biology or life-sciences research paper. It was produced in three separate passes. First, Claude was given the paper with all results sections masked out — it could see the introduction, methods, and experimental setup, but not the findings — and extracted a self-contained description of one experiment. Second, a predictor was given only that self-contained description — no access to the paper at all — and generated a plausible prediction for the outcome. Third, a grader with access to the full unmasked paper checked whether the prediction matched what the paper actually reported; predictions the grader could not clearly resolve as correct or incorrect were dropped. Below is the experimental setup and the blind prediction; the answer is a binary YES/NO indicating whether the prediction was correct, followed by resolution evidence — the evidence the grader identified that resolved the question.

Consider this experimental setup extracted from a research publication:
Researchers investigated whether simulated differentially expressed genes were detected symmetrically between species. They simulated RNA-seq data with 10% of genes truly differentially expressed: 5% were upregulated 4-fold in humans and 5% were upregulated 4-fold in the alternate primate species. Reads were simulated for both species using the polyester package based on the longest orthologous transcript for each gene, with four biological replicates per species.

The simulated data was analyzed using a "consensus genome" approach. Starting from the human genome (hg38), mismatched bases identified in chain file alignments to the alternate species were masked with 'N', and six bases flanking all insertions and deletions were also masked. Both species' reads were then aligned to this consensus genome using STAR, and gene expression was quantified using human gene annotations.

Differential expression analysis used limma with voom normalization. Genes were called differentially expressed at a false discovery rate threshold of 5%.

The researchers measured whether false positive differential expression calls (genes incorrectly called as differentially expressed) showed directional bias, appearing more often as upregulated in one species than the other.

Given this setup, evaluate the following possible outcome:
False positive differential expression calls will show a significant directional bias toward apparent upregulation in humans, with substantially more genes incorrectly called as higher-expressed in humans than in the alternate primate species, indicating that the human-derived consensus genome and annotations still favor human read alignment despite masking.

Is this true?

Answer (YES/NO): NO